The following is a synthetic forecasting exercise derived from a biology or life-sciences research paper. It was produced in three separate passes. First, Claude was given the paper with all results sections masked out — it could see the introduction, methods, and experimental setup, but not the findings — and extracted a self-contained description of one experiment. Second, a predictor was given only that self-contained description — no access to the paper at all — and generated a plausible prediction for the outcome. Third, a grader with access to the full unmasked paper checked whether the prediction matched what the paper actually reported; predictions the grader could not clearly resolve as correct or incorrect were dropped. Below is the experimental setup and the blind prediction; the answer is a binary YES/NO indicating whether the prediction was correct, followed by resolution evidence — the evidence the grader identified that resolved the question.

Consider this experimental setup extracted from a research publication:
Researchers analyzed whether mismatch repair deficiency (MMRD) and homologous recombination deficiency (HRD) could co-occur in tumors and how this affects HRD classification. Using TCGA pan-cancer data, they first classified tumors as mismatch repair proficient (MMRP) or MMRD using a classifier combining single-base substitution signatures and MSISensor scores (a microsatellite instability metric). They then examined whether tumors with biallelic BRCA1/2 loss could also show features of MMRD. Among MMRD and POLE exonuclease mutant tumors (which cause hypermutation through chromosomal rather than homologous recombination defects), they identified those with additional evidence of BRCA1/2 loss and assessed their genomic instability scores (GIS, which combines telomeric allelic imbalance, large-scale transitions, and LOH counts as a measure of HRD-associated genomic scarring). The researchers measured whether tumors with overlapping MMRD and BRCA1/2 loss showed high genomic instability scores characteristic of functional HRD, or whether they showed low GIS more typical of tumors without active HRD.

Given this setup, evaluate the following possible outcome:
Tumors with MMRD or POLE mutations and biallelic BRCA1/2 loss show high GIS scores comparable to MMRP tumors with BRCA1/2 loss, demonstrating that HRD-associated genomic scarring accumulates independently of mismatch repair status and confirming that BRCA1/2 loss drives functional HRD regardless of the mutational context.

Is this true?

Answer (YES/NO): NO